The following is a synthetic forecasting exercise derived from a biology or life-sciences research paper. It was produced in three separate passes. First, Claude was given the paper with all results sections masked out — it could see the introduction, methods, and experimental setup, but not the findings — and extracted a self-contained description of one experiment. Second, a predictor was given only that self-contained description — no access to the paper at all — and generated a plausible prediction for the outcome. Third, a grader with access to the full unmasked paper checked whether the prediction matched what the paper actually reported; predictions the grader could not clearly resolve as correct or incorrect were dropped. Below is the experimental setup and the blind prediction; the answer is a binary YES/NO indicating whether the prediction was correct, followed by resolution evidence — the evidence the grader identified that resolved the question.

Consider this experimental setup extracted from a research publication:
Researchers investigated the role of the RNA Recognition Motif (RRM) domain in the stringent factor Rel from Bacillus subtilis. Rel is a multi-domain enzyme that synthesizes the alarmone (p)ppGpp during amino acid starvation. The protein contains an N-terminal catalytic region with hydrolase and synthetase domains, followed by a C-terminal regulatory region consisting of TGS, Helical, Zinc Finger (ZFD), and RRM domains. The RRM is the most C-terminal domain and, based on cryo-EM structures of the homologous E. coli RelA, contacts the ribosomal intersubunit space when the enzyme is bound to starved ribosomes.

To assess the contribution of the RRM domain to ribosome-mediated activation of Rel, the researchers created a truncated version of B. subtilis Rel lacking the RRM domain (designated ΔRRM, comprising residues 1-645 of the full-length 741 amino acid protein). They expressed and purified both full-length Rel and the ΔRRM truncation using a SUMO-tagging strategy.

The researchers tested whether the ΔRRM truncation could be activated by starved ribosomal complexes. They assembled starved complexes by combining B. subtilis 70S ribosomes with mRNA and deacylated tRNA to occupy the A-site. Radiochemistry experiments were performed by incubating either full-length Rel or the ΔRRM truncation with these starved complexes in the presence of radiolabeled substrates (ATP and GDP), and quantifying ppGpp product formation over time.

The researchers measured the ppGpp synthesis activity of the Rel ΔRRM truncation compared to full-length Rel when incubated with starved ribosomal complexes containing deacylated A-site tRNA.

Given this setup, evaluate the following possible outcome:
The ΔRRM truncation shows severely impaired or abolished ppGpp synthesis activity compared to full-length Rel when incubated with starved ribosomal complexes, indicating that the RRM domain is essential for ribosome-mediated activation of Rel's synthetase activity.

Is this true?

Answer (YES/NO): NO